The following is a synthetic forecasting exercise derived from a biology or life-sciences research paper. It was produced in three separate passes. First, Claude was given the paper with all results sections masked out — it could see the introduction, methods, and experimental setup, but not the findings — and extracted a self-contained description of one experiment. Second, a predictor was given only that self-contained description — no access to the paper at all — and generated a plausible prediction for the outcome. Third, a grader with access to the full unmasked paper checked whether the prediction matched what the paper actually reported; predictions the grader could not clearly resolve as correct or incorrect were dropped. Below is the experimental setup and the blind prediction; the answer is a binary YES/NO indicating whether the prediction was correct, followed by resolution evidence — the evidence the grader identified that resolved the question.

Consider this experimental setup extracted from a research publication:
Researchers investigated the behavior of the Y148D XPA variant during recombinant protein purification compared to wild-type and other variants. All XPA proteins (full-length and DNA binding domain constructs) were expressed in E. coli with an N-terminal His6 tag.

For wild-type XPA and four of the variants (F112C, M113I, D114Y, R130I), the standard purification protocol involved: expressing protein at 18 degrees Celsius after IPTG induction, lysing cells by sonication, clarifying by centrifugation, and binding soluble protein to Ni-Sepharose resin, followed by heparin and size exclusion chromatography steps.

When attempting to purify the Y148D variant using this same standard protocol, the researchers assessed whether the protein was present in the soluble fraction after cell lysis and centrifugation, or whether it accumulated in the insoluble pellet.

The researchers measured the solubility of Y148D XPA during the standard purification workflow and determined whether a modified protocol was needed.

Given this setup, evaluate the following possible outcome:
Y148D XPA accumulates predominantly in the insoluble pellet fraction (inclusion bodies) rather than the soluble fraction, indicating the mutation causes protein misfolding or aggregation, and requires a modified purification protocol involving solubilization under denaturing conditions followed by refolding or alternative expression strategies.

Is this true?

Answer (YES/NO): YES